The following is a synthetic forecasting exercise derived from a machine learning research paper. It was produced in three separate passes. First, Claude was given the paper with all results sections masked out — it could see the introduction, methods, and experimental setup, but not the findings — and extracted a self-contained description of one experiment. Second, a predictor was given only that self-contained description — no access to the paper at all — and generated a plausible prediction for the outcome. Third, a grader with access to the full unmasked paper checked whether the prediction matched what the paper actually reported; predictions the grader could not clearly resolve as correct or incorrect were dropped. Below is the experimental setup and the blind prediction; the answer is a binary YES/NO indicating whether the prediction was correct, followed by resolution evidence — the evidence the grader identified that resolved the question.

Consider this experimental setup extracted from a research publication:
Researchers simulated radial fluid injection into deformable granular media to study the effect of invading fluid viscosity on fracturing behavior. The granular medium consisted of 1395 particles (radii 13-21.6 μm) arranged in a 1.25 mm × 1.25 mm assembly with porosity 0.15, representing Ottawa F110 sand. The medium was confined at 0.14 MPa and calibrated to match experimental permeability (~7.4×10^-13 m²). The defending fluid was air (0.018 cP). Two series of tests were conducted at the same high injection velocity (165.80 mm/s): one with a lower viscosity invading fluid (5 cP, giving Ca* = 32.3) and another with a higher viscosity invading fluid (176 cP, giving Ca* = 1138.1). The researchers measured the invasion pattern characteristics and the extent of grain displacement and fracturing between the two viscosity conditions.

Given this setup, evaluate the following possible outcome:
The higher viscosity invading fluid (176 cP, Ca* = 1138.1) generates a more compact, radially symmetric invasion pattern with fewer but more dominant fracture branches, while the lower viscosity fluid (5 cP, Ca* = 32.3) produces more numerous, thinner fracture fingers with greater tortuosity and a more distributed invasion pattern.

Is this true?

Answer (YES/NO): NO